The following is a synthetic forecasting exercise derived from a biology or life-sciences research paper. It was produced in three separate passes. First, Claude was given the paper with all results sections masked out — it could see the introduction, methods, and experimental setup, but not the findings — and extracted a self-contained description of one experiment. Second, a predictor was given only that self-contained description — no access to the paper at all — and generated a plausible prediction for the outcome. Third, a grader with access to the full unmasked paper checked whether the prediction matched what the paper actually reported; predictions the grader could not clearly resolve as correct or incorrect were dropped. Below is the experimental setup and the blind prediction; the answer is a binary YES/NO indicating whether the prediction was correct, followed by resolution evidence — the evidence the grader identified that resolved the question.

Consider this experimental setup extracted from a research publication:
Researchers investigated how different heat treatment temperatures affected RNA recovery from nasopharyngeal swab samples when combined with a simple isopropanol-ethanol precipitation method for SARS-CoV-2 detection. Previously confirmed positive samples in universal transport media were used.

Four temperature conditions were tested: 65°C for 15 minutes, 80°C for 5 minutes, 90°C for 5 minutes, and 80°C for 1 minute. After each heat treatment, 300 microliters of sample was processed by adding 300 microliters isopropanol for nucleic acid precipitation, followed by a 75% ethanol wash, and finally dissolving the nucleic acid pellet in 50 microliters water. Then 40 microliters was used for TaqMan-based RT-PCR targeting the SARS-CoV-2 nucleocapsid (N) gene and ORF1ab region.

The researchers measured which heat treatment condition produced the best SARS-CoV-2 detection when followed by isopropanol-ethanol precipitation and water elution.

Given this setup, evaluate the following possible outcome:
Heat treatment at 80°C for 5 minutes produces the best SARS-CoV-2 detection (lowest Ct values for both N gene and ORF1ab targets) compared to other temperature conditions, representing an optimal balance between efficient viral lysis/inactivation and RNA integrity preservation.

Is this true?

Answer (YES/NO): NO